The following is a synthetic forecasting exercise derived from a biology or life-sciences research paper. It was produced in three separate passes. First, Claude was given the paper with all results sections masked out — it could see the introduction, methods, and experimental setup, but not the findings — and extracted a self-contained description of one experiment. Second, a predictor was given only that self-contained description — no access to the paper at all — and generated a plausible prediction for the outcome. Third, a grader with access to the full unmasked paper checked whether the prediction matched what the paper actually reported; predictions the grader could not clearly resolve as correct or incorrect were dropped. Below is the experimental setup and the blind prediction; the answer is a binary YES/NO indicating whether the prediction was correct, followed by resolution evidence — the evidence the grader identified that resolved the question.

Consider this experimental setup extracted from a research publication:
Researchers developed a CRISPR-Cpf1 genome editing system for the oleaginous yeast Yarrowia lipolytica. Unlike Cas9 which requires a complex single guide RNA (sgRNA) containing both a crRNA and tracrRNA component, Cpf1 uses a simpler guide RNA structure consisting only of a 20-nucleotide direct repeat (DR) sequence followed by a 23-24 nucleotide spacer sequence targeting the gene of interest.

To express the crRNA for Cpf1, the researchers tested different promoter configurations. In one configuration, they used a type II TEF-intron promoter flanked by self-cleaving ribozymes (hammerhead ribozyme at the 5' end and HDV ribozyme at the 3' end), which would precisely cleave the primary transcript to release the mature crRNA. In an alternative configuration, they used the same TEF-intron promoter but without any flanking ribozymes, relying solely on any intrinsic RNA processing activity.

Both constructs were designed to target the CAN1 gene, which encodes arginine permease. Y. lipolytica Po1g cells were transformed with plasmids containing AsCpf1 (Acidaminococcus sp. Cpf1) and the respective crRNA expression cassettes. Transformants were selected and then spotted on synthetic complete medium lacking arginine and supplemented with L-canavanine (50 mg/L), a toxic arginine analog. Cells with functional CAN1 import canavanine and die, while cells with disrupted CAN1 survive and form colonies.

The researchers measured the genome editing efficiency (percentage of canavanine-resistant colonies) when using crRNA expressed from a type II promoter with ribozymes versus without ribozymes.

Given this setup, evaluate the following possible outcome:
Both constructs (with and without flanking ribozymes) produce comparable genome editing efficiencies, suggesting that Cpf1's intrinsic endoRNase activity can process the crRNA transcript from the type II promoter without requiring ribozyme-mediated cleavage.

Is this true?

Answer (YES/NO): NO